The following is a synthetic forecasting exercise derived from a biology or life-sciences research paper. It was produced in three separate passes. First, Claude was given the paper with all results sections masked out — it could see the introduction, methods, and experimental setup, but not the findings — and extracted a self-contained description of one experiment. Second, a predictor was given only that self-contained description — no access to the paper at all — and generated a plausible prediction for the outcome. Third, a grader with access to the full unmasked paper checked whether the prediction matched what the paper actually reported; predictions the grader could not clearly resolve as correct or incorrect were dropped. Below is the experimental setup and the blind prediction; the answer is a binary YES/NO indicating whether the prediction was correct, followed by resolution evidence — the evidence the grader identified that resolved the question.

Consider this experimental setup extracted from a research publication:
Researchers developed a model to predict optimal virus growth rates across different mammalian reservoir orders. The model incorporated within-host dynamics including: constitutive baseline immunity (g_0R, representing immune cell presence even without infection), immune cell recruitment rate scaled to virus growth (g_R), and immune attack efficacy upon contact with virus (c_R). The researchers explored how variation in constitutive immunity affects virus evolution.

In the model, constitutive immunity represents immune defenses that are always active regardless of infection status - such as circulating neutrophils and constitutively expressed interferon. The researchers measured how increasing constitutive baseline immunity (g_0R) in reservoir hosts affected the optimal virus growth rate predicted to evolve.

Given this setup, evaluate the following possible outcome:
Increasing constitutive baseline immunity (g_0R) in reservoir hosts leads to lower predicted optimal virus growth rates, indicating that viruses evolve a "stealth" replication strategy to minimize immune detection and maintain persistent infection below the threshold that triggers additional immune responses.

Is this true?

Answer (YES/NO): NO